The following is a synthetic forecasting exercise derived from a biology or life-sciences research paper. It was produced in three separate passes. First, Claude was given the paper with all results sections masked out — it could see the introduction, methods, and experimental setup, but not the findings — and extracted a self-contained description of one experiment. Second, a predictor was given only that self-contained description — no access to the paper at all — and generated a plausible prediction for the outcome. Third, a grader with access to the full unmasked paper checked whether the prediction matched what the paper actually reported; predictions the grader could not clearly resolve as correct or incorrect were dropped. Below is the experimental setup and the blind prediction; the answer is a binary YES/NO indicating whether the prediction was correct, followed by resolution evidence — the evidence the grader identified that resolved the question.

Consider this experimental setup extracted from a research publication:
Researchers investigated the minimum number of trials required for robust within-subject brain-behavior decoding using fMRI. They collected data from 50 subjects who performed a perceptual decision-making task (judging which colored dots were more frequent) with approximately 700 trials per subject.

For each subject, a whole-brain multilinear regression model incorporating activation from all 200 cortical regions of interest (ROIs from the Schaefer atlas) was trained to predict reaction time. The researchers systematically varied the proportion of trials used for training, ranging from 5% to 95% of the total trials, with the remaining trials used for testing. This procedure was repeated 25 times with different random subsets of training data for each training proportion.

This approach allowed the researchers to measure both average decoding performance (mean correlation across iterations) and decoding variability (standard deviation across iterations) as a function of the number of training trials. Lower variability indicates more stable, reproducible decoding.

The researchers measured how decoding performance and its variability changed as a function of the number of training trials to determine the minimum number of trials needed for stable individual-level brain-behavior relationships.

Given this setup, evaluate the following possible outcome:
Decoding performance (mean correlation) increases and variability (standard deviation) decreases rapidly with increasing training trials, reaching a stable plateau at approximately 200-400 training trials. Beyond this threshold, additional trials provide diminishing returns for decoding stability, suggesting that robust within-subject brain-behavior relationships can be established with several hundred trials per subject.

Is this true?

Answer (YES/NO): NO